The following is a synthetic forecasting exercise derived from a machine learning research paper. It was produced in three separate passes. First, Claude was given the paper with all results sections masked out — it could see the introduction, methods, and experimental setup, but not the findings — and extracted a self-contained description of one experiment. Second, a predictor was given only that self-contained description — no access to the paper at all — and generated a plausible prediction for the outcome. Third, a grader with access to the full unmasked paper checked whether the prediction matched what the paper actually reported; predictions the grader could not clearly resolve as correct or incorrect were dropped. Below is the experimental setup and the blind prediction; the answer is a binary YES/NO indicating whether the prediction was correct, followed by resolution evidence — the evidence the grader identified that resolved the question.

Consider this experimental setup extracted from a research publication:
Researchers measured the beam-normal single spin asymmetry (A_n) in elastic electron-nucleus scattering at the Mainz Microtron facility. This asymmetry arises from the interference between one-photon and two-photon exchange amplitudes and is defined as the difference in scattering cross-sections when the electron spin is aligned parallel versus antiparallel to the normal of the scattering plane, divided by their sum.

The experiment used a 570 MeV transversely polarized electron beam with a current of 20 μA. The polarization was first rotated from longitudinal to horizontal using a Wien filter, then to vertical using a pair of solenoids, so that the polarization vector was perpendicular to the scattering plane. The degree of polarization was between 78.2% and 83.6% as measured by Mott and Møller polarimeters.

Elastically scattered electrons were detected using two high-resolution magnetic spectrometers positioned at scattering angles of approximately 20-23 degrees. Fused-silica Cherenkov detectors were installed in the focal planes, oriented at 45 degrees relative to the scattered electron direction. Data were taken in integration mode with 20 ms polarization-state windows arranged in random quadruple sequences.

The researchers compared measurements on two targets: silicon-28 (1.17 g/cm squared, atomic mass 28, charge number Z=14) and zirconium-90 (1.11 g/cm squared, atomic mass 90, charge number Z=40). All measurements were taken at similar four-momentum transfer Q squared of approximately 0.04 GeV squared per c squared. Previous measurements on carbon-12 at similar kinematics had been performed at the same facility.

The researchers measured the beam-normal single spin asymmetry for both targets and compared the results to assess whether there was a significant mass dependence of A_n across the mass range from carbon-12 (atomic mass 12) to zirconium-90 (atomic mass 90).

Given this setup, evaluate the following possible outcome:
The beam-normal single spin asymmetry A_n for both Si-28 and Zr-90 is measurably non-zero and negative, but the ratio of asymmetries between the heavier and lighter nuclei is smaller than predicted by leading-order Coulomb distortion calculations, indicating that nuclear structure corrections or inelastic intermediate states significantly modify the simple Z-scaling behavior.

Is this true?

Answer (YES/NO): NO